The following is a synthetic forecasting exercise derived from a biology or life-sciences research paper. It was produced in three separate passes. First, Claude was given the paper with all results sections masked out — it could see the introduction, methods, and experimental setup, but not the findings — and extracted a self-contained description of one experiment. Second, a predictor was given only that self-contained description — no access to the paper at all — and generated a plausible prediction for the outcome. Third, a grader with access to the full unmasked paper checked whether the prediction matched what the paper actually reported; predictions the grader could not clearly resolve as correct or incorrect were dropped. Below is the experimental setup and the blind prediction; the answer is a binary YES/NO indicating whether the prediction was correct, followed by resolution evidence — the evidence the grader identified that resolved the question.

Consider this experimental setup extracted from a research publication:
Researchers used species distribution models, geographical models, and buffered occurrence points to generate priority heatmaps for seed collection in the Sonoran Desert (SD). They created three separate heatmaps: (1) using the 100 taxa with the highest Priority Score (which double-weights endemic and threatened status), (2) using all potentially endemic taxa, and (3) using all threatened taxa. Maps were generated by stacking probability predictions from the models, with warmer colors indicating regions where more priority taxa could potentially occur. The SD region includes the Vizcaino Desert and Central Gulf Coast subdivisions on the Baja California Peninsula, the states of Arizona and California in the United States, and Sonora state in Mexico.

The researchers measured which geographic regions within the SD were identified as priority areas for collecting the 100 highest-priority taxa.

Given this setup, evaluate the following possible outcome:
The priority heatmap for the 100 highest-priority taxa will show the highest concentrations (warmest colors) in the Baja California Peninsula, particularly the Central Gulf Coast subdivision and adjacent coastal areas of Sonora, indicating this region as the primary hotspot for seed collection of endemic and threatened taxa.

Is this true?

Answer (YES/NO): NO